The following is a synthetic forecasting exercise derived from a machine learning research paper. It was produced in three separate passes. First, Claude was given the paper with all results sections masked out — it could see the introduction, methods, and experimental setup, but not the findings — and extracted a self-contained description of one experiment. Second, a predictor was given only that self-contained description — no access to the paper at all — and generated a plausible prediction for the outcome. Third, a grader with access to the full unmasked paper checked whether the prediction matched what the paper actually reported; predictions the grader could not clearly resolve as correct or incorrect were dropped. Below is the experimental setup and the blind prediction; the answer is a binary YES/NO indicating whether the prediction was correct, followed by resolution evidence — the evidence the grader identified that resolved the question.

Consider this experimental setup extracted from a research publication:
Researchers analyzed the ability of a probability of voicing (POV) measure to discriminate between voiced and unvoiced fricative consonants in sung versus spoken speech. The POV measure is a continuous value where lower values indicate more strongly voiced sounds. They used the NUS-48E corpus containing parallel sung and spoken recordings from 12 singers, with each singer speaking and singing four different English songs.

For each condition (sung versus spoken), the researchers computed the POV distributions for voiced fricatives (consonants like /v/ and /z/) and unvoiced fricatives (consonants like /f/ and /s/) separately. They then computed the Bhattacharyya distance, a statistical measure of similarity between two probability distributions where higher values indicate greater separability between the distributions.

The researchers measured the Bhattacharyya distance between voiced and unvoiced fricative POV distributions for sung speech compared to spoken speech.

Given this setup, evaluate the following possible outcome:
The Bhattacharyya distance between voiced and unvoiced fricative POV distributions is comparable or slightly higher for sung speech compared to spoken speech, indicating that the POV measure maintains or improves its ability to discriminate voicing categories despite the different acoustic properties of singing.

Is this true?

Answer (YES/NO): YES